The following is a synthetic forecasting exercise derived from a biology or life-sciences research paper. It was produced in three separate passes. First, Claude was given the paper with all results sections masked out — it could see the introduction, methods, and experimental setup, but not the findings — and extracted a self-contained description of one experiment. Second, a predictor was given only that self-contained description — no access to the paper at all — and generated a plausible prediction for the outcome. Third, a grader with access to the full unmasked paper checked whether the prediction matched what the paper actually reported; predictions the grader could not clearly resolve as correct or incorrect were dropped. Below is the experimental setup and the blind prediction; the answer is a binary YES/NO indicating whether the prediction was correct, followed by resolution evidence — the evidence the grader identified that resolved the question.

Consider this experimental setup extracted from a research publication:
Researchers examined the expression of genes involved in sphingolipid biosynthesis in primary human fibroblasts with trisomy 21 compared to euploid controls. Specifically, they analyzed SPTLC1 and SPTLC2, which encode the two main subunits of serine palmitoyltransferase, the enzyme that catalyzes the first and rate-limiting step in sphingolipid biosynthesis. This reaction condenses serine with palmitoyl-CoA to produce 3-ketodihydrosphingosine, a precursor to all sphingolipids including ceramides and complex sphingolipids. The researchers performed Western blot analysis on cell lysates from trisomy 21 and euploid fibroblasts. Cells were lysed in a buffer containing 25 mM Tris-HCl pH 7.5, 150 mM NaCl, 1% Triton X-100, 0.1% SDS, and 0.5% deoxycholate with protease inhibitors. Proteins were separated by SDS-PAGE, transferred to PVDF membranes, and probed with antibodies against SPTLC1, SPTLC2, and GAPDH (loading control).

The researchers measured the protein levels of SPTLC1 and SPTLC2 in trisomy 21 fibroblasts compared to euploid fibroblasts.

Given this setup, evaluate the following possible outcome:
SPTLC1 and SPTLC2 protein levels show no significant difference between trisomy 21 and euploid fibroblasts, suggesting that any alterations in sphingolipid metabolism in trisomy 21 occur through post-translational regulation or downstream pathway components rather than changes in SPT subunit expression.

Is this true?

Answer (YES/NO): NO